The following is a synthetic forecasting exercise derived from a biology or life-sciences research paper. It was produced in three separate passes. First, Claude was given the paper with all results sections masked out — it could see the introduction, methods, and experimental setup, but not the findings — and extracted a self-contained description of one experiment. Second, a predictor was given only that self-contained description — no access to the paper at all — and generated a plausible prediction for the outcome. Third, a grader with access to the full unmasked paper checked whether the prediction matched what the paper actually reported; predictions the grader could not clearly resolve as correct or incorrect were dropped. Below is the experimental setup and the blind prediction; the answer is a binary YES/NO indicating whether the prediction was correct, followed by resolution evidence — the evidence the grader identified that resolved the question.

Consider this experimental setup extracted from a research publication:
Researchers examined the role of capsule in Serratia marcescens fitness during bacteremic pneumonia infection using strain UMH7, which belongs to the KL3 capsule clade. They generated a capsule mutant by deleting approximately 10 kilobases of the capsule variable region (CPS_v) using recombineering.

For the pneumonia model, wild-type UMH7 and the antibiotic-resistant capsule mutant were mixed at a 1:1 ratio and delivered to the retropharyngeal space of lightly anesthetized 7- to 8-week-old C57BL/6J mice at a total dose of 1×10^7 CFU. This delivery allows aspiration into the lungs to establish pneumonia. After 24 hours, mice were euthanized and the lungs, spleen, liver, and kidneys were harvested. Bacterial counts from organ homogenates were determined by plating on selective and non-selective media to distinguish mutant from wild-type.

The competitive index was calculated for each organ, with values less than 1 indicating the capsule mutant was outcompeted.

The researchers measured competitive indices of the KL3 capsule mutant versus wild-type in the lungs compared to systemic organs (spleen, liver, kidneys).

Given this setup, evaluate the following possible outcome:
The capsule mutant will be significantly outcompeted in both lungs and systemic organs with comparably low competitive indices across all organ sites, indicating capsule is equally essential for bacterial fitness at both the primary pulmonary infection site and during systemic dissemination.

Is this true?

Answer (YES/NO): YES